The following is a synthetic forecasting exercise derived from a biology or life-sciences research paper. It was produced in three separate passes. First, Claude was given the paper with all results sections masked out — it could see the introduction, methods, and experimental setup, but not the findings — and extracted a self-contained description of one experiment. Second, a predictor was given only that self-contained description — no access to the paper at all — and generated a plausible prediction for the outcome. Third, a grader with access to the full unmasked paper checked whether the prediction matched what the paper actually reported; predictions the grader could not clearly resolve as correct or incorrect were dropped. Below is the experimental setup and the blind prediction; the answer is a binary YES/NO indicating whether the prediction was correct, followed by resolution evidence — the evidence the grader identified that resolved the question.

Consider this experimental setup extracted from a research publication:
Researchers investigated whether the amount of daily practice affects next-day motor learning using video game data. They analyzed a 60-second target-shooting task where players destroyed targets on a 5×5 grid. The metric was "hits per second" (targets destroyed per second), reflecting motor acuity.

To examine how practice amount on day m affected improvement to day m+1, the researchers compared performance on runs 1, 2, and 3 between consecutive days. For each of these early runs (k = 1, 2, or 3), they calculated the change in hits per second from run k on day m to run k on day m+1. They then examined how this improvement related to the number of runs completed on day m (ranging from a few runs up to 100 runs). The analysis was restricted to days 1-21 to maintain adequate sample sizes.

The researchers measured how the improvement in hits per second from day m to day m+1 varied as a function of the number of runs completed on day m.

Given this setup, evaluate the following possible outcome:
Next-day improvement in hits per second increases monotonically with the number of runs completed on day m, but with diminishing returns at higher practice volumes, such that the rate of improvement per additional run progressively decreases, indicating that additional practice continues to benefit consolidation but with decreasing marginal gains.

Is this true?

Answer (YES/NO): NO